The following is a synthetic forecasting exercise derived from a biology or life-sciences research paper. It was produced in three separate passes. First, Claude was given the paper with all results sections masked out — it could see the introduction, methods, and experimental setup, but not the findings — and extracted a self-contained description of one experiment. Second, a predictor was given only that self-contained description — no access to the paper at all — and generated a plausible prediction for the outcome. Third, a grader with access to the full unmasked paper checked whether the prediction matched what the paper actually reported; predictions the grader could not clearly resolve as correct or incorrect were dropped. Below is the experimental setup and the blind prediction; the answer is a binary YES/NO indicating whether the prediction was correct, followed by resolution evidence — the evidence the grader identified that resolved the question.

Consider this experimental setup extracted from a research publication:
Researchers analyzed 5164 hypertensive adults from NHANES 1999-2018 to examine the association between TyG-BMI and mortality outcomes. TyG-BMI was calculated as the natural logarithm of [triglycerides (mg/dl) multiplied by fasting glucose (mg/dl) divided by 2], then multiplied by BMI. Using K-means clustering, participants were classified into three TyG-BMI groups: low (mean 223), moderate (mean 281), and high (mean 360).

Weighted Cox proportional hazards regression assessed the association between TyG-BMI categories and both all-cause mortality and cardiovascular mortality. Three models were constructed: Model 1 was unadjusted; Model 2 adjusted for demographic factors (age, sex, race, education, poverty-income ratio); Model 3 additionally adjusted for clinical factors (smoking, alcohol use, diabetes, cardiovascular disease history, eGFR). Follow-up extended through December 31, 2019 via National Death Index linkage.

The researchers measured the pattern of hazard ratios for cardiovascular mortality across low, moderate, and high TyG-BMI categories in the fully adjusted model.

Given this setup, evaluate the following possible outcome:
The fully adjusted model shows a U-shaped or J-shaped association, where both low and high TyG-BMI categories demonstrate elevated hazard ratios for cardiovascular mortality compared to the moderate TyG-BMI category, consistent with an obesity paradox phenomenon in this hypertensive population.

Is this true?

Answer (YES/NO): NO